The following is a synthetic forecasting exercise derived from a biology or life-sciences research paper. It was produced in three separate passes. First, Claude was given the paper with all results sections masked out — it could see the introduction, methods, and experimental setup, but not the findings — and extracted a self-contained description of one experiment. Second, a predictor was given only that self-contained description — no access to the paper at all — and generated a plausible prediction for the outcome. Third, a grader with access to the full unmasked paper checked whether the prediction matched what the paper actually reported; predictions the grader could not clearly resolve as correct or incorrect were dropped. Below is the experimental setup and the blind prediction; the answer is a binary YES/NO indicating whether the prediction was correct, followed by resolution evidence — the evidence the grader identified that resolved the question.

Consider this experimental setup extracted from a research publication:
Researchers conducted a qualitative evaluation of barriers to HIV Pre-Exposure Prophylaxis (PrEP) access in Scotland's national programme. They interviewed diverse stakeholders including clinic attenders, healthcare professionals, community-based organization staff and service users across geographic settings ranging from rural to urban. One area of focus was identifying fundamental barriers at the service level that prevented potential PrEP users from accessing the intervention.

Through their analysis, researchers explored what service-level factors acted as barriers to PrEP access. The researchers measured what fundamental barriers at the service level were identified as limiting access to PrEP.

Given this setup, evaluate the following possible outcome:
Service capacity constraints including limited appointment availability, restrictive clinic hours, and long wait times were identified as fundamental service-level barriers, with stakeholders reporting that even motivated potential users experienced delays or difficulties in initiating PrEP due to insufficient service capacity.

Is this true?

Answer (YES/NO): NO